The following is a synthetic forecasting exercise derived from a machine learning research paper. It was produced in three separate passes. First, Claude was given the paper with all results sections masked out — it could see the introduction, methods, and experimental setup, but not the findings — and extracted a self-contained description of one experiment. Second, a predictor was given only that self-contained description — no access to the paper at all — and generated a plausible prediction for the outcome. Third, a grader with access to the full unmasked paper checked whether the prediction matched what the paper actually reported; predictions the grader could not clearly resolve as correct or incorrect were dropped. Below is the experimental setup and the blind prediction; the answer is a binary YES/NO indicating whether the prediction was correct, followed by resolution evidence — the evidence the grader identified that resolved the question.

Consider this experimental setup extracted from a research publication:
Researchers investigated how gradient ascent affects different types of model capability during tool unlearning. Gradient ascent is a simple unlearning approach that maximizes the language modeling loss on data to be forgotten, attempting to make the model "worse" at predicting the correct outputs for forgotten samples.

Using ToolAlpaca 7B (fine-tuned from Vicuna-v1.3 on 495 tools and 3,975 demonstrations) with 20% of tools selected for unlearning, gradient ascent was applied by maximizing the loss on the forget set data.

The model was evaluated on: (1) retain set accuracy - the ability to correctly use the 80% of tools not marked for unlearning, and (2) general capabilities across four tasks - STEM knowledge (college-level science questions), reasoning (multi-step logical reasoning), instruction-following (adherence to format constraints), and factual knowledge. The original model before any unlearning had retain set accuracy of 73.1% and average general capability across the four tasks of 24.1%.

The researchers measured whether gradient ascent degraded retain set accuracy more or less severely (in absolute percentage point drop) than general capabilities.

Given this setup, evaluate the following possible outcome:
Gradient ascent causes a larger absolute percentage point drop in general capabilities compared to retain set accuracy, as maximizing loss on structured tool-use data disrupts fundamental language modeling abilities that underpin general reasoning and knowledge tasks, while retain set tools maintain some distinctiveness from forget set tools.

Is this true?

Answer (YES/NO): NO